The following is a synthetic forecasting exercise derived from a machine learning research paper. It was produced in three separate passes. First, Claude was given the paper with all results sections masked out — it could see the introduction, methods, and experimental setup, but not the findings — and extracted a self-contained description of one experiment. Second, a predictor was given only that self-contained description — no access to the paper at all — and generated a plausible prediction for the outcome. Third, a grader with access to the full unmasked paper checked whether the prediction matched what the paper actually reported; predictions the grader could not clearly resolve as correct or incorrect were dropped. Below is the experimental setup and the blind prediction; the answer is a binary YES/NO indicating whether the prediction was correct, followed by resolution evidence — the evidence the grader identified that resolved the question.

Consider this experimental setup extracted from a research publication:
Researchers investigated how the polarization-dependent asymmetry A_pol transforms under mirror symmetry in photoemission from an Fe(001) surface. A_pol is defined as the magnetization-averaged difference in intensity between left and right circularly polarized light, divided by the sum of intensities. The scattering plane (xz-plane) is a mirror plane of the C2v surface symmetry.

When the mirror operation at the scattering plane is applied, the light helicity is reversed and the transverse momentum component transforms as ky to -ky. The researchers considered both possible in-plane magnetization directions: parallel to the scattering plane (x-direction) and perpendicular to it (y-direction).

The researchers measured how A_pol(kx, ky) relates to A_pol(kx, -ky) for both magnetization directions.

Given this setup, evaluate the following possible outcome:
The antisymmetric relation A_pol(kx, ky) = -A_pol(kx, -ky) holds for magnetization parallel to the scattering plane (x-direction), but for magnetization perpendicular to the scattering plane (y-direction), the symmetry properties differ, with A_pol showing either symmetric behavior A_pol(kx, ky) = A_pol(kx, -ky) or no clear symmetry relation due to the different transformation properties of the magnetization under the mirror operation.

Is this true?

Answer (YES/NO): NO